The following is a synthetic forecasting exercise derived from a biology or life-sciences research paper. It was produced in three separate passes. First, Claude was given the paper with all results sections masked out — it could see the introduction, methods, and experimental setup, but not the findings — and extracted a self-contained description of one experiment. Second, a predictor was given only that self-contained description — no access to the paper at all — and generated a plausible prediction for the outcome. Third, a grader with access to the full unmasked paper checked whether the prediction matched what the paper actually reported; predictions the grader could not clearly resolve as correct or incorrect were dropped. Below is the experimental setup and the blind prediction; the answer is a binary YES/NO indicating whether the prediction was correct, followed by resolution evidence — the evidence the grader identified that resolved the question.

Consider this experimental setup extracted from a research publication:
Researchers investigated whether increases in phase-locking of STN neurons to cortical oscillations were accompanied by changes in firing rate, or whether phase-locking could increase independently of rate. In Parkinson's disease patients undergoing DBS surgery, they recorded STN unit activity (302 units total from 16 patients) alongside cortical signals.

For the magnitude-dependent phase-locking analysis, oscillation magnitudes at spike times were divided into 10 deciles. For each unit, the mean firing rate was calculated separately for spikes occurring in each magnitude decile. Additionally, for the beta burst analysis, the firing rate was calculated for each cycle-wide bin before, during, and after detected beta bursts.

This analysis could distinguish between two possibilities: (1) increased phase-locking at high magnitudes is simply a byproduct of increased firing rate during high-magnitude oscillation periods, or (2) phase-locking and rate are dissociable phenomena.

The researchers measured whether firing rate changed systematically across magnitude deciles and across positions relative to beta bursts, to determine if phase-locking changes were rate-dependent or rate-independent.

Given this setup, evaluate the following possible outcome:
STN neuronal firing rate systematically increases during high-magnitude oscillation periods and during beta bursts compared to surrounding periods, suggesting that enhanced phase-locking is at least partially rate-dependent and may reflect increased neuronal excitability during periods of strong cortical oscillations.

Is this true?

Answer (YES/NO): NO